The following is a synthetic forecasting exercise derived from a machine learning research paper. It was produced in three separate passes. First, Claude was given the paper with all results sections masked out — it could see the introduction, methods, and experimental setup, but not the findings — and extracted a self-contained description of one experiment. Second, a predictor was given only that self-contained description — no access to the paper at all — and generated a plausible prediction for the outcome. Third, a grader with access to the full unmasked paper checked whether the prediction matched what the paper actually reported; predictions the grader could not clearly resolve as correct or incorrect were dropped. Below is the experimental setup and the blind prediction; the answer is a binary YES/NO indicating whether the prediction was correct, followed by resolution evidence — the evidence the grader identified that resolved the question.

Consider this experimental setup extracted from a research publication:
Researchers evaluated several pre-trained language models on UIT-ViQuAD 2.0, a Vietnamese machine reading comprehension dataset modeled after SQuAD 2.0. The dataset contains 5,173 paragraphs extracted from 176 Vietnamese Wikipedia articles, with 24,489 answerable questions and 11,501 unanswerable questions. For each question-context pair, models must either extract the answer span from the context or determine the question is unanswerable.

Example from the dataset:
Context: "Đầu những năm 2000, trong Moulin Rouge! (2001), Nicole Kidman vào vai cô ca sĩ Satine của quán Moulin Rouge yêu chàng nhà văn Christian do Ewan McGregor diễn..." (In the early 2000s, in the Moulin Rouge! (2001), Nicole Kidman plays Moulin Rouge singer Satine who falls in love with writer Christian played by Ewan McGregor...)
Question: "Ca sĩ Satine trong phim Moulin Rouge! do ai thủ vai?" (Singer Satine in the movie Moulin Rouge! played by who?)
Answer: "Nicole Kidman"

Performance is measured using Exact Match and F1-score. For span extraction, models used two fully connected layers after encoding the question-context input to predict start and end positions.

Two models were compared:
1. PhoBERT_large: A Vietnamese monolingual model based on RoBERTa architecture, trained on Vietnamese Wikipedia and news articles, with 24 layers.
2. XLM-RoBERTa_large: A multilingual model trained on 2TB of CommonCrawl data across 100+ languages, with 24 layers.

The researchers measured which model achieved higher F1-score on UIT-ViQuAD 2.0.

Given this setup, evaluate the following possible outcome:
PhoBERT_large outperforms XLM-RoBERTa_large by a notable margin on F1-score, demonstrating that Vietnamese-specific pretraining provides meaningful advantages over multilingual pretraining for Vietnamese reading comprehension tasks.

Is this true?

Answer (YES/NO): NO